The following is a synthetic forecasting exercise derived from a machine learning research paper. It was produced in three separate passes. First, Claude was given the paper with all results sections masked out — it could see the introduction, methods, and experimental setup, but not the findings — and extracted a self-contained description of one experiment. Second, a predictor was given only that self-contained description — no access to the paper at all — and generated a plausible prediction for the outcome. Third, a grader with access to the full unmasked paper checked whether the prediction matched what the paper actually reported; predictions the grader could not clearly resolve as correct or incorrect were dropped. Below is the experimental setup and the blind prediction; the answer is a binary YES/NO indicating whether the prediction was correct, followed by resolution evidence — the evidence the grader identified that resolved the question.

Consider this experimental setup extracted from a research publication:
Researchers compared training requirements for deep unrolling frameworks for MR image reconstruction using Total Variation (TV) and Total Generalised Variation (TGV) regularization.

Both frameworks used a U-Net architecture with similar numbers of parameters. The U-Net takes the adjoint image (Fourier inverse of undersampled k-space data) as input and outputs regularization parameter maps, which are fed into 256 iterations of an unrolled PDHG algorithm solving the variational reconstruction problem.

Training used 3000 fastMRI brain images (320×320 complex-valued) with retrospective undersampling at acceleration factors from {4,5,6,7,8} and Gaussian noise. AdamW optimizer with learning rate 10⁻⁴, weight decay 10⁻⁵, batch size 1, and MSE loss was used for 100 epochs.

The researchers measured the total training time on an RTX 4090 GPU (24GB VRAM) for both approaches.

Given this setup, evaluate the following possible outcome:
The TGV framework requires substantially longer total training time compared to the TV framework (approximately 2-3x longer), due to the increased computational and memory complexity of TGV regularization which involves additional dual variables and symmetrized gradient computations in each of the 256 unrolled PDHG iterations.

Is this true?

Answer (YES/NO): NO